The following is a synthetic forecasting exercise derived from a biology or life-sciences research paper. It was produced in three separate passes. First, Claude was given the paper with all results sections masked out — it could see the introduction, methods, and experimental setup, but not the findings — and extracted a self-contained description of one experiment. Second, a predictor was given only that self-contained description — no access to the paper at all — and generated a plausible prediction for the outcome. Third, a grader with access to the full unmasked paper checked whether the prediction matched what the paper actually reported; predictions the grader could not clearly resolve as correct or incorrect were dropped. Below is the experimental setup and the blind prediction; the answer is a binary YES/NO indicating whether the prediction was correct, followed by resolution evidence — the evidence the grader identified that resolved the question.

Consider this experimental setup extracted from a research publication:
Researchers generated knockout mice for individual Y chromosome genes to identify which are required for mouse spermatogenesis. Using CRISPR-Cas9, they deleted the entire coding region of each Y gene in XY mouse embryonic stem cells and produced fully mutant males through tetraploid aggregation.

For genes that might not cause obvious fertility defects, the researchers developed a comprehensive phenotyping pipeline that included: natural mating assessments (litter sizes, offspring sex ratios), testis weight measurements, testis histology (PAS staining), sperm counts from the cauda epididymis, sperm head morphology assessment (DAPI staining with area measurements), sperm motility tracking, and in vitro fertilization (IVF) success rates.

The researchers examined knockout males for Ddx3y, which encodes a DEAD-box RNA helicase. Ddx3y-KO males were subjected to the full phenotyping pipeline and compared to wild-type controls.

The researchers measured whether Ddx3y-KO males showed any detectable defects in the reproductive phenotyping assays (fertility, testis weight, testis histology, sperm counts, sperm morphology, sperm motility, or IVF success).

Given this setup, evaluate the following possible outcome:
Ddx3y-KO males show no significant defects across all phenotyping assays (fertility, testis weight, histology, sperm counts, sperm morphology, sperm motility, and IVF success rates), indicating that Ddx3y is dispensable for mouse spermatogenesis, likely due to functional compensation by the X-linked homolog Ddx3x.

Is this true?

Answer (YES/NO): YES